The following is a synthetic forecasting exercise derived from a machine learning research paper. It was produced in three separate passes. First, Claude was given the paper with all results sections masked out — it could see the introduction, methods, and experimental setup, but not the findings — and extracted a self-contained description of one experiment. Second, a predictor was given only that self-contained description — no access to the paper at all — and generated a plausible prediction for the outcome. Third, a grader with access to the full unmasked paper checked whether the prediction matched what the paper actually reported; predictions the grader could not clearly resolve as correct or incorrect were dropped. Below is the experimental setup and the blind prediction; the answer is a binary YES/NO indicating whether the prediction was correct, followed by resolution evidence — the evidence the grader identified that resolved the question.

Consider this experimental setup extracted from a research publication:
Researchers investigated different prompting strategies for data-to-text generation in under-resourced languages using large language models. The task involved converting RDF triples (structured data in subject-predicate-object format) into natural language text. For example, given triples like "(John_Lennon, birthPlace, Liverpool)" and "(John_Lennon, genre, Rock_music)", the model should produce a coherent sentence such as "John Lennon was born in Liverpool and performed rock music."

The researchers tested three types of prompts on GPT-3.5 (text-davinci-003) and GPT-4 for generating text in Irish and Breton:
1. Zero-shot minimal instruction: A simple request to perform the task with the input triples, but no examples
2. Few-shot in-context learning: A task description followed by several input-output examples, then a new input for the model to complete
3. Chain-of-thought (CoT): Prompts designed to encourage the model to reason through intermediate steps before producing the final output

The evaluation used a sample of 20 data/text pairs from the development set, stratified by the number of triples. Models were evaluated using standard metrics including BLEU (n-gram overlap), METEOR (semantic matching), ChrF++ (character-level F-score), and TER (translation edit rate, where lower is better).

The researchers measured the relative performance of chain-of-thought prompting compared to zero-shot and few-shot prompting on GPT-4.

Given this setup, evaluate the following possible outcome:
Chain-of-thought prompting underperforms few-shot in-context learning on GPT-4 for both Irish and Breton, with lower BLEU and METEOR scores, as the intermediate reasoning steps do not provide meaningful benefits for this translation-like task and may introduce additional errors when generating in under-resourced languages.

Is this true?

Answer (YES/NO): YES